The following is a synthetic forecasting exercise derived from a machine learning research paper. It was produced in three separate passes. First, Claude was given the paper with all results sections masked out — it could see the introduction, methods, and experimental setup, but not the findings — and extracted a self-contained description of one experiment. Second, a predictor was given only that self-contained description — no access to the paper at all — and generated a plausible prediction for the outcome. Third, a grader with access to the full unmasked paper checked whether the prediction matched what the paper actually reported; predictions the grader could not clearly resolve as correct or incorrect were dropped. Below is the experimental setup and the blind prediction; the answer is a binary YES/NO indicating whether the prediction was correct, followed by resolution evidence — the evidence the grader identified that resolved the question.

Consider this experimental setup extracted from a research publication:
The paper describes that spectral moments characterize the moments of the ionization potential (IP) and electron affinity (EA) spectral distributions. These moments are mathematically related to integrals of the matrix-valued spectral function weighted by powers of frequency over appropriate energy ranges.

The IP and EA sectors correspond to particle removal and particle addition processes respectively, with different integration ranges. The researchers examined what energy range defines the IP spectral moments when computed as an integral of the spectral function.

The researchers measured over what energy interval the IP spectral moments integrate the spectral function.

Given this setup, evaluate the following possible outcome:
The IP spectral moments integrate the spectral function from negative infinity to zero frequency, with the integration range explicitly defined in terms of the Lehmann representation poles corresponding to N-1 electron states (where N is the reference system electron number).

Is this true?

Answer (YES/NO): NO